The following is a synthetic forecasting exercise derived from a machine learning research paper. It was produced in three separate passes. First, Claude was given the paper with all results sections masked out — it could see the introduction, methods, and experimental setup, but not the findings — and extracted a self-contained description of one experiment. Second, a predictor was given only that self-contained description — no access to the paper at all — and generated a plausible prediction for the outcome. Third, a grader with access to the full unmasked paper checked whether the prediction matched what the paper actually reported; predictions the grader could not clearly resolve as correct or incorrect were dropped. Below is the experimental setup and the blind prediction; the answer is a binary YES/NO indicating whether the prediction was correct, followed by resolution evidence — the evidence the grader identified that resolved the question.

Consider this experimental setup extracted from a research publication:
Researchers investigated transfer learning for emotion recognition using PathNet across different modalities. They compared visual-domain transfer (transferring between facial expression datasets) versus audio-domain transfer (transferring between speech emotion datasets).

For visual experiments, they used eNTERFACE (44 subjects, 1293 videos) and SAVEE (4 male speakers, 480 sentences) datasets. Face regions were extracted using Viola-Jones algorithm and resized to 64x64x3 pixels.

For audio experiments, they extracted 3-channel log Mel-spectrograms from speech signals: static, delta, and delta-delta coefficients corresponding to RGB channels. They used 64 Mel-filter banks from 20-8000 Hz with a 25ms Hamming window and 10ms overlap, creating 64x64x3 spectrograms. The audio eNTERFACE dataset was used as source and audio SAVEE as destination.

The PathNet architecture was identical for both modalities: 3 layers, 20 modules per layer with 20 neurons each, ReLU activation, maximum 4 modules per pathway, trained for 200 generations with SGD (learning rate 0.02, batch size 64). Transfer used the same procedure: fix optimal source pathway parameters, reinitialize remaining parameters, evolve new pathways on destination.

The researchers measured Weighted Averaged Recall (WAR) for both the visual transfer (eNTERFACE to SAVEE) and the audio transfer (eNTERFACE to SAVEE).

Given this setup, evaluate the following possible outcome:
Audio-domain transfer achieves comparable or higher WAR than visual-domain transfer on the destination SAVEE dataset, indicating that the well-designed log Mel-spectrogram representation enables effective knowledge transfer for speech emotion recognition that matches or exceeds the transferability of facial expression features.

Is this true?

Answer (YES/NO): NO